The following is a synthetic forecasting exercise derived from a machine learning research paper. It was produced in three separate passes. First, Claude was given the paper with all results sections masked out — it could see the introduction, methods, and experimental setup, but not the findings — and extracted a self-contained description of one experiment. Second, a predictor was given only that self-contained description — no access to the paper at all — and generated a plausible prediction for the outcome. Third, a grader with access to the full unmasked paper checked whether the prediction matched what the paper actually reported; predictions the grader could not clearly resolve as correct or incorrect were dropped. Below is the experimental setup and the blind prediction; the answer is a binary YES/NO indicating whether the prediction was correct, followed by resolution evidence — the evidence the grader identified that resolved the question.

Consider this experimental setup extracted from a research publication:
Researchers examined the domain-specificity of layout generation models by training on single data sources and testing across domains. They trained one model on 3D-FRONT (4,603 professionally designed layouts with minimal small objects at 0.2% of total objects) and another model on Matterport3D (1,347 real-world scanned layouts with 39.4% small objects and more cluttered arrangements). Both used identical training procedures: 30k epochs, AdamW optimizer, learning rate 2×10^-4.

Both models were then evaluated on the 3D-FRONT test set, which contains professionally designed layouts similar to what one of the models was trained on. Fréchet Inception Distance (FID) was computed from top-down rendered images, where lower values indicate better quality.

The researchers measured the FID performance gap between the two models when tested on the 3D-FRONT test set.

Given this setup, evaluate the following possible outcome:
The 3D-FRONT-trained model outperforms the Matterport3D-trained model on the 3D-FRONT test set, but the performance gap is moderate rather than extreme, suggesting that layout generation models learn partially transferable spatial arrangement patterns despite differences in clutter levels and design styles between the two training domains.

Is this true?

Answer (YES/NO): NO